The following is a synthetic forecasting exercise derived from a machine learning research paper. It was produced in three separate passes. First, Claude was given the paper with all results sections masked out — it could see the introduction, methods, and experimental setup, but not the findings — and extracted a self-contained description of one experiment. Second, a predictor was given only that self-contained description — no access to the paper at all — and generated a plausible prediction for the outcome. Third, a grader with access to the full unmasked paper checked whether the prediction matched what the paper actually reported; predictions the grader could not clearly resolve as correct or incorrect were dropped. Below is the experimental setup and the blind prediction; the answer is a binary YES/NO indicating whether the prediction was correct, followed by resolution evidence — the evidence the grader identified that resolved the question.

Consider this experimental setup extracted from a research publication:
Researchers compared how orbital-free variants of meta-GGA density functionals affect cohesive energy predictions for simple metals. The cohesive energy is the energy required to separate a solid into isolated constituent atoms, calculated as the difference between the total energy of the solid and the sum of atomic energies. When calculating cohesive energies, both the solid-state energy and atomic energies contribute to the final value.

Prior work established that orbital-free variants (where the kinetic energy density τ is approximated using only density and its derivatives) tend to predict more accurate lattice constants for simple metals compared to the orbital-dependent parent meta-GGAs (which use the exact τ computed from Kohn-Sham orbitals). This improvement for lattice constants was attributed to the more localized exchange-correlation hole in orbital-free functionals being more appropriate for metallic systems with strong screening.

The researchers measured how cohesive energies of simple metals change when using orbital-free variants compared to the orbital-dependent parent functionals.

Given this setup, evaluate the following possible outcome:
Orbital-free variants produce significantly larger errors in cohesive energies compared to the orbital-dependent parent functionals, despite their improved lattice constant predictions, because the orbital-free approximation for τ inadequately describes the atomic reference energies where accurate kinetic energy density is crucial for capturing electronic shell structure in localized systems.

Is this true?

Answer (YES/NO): NO